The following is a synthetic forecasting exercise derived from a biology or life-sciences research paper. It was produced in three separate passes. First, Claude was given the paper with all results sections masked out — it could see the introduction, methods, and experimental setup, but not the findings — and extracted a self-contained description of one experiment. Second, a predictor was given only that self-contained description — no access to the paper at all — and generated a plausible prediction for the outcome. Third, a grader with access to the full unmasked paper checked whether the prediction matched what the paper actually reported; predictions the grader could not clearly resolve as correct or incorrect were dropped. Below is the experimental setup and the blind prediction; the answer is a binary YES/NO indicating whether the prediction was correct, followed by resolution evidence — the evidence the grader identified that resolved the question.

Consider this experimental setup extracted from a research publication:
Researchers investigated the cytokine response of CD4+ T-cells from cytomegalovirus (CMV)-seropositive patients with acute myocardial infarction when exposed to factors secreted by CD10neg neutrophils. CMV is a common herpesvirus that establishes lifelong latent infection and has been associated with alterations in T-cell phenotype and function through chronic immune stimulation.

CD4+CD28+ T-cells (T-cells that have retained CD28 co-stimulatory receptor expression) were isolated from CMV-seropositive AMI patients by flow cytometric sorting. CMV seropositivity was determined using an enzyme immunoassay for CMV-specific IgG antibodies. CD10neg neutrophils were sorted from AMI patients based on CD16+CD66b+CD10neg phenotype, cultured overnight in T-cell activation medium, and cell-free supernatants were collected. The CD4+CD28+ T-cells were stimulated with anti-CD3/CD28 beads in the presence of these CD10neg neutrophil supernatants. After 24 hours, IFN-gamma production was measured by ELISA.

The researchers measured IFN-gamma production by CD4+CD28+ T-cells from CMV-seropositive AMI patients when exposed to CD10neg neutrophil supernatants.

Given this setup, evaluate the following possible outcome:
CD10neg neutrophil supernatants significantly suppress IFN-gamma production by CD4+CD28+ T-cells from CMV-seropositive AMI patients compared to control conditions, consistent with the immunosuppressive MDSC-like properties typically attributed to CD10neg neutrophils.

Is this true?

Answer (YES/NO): NO